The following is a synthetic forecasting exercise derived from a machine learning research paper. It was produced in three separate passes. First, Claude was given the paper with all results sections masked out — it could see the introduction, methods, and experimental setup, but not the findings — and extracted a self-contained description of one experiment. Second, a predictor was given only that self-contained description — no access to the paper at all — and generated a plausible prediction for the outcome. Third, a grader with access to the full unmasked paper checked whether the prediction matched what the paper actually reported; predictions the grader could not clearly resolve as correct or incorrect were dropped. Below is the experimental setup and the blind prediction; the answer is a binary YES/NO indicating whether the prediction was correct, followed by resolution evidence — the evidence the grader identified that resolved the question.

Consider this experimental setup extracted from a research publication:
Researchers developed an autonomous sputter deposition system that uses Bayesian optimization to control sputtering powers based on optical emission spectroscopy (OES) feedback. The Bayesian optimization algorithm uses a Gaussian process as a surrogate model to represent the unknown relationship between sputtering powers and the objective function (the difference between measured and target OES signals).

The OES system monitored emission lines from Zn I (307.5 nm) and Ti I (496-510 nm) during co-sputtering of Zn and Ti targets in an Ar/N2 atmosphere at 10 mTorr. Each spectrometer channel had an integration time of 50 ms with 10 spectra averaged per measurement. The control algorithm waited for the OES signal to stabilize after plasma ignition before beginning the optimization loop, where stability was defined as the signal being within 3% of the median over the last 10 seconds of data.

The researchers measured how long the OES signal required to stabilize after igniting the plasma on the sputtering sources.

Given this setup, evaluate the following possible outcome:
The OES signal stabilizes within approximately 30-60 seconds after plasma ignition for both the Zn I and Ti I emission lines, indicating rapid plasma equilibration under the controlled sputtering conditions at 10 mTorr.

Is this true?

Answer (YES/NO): NO